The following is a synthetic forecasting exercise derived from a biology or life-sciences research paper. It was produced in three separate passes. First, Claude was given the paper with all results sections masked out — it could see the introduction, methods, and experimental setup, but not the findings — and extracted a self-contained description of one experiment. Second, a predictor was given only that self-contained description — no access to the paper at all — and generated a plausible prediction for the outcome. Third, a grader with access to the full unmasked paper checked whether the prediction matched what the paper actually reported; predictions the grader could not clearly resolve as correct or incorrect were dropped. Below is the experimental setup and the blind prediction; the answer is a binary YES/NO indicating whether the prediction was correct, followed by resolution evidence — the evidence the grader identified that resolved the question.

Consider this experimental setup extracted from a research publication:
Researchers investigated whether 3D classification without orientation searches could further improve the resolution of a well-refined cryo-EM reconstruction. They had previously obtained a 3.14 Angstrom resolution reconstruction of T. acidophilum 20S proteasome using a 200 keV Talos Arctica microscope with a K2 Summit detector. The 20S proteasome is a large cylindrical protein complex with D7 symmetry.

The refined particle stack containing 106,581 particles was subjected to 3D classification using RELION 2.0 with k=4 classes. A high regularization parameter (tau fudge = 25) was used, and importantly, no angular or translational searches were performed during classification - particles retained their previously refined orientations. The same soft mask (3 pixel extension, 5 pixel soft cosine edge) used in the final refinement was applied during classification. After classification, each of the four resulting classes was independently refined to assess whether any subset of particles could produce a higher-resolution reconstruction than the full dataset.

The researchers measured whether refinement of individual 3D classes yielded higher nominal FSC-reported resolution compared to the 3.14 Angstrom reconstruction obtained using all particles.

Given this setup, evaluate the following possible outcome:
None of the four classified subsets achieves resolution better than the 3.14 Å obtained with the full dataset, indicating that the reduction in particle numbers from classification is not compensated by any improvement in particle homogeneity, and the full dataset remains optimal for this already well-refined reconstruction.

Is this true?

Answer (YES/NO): YES